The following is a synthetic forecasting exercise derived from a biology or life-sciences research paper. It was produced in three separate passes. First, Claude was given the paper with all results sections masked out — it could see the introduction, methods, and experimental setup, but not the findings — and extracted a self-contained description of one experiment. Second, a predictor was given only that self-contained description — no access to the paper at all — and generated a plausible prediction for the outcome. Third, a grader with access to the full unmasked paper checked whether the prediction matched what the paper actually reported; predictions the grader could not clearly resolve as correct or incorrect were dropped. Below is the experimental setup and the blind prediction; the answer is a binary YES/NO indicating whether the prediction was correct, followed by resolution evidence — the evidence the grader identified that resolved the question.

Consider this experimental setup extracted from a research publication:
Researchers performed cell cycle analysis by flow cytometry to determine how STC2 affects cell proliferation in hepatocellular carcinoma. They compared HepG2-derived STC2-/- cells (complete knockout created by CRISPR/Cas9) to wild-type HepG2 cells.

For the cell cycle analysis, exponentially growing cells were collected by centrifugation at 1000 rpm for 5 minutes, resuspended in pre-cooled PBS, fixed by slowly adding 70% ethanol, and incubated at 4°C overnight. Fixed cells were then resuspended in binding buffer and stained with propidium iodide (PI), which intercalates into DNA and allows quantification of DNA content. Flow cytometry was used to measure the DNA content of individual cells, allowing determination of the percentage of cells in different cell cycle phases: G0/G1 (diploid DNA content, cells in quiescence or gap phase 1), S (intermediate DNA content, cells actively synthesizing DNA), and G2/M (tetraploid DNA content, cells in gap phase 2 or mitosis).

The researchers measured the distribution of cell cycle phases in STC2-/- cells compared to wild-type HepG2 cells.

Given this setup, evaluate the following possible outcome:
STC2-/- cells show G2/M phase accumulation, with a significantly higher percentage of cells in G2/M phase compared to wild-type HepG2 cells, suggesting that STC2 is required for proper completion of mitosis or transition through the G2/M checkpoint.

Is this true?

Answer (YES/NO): NO